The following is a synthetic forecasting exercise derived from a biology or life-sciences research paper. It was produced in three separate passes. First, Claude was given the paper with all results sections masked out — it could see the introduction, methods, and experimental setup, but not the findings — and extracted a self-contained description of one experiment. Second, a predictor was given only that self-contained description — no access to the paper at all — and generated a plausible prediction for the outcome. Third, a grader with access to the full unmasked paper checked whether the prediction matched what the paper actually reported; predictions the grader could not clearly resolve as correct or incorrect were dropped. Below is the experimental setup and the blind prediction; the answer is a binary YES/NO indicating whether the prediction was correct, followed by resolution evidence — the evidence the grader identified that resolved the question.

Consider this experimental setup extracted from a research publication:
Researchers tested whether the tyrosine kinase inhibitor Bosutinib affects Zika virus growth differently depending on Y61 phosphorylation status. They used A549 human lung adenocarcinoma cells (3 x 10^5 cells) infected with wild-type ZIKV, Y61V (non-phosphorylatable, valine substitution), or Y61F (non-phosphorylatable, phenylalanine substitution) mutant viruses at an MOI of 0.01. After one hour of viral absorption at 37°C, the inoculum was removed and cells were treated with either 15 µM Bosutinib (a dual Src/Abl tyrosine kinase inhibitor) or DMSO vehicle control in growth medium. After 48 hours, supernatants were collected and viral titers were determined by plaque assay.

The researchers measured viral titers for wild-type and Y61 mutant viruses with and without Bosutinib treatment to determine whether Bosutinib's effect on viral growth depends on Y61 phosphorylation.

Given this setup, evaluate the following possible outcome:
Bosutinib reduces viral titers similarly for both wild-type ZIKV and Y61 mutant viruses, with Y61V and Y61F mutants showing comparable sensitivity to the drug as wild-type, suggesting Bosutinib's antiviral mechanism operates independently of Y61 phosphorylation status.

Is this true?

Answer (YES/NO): NO